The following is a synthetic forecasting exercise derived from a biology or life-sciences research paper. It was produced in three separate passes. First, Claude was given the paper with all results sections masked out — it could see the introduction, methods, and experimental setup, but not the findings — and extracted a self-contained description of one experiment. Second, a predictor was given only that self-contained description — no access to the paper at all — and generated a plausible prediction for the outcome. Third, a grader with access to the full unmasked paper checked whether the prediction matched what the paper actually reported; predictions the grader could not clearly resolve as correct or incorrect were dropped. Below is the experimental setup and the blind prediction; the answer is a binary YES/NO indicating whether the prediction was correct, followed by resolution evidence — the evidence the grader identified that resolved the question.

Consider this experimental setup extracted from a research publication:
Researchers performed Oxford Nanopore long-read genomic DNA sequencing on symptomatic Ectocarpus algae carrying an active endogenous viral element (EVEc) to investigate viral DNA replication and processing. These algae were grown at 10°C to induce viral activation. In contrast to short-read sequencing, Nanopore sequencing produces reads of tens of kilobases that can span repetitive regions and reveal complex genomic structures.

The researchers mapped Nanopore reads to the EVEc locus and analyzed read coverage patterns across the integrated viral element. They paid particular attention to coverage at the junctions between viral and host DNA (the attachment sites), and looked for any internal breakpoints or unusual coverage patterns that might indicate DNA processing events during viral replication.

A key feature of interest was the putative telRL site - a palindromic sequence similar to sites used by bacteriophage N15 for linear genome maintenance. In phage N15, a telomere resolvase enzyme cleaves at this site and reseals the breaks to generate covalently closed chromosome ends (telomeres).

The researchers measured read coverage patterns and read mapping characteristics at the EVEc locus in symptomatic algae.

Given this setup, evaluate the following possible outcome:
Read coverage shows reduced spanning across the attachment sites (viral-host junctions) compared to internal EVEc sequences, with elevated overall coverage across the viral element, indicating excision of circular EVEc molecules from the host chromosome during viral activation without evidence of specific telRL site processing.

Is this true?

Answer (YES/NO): NO